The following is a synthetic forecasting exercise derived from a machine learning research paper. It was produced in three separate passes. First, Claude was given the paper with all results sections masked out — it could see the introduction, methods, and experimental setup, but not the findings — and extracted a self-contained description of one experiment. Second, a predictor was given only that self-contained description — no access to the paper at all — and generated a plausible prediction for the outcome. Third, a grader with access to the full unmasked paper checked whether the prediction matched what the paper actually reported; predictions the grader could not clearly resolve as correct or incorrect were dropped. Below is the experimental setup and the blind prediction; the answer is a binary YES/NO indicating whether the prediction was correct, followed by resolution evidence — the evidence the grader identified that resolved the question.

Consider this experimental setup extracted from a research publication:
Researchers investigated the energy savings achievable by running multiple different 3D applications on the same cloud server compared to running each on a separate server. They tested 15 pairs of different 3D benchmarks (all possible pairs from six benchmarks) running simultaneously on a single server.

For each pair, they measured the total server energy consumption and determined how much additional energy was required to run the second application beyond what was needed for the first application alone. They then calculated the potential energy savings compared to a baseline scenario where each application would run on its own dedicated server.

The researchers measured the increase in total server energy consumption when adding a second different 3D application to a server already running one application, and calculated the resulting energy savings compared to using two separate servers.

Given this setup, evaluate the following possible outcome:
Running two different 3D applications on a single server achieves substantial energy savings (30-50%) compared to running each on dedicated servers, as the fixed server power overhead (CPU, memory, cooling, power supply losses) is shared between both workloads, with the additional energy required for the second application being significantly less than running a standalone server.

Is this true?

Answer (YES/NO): YES